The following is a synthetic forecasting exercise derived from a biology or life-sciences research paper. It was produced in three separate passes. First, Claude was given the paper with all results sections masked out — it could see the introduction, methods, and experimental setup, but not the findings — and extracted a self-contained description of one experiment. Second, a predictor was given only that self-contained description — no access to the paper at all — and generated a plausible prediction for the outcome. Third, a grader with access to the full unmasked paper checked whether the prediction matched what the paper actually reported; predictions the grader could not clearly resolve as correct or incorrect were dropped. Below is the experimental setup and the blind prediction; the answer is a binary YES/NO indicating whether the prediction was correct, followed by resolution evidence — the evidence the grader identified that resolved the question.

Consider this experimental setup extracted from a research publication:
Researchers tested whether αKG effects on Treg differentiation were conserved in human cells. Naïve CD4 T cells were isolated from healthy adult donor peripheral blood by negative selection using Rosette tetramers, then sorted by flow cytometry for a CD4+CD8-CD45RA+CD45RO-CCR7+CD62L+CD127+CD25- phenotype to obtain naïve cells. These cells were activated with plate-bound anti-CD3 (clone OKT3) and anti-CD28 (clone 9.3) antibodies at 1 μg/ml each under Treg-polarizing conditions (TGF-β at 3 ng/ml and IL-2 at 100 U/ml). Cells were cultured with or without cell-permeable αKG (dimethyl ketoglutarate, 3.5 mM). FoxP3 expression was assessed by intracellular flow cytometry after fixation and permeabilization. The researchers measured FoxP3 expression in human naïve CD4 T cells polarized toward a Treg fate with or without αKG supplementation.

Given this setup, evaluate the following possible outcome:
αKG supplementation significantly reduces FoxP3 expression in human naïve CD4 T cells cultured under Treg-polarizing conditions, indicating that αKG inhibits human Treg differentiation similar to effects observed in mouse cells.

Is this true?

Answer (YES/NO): YES